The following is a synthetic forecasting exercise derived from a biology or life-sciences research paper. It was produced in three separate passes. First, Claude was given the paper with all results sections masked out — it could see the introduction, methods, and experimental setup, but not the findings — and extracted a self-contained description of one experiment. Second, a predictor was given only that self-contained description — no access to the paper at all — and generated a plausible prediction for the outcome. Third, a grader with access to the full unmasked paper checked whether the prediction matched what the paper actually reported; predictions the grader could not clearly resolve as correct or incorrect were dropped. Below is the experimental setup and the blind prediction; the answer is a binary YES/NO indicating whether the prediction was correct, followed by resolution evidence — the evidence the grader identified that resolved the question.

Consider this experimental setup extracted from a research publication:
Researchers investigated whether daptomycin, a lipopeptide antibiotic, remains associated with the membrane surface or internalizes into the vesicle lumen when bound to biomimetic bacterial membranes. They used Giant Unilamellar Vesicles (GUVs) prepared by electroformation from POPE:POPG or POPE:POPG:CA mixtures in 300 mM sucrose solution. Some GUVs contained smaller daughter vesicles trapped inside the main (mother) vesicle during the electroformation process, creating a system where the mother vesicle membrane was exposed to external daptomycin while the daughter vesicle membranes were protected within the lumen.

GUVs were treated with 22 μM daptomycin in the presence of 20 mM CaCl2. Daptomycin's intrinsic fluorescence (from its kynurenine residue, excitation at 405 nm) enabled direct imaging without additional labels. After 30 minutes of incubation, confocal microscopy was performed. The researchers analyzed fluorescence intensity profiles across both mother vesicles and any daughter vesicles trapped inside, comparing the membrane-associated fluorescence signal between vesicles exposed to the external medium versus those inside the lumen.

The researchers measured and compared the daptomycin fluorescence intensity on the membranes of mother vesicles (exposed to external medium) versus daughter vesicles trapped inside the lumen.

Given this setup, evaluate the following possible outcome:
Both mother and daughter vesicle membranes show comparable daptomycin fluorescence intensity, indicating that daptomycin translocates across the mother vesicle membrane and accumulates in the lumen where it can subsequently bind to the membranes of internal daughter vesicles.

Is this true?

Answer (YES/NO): NO